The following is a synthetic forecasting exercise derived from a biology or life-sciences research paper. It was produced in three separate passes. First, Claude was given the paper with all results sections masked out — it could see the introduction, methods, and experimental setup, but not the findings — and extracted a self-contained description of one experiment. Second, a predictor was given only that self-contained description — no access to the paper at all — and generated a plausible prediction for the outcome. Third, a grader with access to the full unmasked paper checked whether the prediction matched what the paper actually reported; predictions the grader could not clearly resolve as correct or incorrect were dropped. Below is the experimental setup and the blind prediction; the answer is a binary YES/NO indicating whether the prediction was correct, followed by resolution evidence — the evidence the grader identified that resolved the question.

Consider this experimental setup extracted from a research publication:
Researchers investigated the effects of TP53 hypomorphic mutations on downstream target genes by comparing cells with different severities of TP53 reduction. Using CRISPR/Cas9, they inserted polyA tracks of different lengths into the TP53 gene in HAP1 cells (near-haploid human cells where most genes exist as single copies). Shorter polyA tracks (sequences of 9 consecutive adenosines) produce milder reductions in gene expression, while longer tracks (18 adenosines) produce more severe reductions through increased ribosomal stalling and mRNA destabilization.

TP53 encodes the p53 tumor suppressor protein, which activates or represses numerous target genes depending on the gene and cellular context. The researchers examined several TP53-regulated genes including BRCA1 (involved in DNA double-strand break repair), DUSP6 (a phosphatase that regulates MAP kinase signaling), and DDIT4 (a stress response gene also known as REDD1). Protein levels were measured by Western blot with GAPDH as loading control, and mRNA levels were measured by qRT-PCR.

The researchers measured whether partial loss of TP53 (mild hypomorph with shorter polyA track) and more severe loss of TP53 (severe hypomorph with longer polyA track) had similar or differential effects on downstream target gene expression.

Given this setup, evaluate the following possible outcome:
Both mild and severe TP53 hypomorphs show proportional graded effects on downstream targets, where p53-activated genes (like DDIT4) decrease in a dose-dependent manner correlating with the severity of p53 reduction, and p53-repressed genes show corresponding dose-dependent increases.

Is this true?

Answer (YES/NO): NO